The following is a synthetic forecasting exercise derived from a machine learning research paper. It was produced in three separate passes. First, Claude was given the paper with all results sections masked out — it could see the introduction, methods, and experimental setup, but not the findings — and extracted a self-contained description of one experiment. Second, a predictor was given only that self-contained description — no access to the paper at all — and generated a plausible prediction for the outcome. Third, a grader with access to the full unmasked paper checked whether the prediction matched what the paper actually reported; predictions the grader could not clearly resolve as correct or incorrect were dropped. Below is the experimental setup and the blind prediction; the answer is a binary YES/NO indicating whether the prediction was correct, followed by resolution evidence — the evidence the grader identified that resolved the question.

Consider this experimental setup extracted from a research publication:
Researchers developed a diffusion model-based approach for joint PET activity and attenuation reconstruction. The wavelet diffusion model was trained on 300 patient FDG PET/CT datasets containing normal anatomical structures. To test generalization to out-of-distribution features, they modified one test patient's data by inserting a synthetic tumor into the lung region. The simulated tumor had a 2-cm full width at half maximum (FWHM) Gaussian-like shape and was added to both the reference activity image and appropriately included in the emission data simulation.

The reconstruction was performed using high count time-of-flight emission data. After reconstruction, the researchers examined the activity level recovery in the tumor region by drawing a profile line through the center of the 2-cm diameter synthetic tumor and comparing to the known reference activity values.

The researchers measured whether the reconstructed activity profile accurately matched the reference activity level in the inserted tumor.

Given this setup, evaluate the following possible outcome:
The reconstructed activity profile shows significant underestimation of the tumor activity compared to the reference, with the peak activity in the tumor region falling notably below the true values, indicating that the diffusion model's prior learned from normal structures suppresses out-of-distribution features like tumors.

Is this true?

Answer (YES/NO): NO